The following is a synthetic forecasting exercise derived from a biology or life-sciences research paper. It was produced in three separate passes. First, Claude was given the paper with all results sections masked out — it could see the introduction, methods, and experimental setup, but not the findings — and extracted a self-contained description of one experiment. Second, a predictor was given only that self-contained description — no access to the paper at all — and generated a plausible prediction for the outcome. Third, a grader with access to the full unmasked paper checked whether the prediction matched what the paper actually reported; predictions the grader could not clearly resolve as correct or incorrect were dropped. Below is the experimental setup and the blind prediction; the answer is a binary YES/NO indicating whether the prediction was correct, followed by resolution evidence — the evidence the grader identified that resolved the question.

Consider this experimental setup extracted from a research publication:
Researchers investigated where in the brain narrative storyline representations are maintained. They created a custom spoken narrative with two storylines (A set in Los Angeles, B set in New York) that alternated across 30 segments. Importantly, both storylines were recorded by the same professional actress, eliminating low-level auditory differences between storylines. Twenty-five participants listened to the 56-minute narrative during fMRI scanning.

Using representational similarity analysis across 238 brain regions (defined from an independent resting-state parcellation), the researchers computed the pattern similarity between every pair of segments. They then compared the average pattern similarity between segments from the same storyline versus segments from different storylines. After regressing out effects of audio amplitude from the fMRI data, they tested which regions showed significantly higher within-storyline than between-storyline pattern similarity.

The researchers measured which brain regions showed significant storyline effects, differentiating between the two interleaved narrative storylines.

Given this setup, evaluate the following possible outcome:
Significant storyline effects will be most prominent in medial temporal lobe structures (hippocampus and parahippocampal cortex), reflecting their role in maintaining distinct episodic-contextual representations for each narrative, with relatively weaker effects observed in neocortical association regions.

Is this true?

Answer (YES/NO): NO